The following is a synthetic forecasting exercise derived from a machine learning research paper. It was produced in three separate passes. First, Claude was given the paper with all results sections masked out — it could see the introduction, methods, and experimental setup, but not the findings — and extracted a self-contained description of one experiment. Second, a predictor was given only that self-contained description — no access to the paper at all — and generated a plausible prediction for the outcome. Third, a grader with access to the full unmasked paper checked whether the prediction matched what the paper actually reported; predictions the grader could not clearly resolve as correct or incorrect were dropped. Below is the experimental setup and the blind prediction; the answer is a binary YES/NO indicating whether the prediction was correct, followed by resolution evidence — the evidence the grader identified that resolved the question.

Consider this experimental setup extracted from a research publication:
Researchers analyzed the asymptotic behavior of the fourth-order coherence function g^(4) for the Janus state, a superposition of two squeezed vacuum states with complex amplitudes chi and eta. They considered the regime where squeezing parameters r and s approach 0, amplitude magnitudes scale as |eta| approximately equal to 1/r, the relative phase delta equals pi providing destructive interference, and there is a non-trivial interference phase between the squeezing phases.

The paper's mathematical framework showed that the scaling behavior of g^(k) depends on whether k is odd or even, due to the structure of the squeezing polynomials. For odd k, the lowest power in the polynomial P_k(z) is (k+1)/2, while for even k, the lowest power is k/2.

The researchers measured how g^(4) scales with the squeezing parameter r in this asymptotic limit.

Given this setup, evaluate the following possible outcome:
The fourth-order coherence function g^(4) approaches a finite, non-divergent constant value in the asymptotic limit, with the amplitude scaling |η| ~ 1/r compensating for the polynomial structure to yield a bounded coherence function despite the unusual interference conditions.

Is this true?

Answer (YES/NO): NO